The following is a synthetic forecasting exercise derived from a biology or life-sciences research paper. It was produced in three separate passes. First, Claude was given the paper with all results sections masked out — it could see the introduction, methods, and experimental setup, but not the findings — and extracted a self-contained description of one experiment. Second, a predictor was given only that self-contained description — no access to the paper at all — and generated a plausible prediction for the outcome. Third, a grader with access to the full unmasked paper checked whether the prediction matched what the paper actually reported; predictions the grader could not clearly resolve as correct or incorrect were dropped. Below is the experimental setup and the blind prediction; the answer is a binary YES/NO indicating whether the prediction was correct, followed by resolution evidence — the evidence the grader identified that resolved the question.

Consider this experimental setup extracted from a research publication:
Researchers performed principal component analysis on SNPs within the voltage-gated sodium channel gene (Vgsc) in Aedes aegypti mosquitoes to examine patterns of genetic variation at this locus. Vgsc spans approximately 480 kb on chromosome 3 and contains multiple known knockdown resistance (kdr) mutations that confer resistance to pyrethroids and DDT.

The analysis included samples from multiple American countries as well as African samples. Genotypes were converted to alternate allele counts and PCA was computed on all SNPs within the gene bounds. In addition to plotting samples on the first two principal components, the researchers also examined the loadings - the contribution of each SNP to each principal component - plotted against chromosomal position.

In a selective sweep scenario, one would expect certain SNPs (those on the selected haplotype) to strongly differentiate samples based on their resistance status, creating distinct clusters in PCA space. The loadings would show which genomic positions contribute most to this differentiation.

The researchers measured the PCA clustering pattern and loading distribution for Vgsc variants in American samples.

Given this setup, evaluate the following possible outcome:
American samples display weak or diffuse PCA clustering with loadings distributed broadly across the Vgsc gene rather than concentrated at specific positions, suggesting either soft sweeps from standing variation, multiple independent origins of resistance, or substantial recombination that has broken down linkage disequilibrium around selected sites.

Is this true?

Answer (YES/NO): NO